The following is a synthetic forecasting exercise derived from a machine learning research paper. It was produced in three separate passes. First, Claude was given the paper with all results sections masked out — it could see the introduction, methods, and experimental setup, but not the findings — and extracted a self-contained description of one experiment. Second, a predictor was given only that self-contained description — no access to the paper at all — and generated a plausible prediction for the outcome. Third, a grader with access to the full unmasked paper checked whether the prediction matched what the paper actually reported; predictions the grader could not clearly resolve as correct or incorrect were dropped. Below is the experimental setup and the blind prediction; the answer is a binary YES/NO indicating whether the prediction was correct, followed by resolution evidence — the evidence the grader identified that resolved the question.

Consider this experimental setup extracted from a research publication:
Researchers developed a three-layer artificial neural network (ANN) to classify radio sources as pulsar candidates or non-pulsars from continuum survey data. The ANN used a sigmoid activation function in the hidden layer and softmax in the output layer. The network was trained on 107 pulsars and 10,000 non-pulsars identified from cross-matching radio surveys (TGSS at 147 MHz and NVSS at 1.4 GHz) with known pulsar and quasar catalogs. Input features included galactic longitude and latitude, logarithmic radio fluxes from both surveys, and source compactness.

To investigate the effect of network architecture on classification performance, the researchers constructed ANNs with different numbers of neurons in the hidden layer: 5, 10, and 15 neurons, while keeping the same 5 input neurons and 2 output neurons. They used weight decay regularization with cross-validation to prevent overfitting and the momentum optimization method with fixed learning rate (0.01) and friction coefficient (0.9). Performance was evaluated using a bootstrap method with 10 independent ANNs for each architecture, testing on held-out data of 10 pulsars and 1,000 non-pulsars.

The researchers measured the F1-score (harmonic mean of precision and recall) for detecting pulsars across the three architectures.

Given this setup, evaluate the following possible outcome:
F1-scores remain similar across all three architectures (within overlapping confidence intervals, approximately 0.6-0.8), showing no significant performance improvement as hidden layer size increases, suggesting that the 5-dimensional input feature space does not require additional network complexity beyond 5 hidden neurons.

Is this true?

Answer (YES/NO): NO